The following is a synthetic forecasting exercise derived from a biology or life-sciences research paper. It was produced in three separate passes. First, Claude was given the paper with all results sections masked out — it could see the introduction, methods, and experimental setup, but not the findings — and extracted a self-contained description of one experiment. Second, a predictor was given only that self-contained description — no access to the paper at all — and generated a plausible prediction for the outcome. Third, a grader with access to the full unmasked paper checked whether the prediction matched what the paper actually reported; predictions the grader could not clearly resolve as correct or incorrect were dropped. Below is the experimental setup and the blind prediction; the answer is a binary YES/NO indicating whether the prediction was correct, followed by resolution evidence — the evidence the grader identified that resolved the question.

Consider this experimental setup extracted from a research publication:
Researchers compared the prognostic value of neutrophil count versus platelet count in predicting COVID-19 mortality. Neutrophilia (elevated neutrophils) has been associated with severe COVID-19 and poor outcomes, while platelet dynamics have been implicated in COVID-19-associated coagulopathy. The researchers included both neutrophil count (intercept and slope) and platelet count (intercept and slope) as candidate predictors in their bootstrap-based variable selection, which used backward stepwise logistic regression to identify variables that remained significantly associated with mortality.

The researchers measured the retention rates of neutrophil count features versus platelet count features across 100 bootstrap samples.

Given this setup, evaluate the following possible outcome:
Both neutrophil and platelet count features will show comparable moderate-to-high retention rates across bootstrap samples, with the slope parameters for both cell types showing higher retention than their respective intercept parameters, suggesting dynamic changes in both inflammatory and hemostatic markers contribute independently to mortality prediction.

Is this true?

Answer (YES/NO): NO